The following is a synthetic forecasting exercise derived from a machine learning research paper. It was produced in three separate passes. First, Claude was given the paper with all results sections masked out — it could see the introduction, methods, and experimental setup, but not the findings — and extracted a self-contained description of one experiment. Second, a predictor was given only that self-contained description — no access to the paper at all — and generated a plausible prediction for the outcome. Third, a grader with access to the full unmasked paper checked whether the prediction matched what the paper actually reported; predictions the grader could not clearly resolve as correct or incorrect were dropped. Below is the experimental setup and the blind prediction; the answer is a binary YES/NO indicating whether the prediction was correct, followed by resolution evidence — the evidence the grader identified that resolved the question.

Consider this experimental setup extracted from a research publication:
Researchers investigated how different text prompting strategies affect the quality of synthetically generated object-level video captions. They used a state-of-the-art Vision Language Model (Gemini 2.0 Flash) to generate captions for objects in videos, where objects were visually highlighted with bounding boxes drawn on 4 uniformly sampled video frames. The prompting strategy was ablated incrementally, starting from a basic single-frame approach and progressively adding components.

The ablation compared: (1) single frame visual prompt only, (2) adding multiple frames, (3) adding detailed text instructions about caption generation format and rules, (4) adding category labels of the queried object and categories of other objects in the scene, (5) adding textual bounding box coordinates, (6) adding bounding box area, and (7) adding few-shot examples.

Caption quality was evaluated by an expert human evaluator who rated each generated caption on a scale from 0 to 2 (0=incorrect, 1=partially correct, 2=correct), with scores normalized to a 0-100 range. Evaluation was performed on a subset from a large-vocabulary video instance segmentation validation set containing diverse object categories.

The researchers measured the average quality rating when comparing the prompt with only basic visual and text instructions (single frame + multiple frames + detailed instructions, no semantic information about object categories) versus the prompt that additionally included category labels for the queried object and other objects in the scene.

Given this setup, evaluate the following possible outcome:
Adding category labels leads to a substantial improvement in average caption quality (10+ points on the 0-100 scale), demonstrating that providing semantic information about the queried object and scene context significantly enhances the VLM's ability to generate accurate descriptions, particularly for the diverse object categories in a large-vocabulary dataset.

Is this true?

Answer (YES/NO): YES